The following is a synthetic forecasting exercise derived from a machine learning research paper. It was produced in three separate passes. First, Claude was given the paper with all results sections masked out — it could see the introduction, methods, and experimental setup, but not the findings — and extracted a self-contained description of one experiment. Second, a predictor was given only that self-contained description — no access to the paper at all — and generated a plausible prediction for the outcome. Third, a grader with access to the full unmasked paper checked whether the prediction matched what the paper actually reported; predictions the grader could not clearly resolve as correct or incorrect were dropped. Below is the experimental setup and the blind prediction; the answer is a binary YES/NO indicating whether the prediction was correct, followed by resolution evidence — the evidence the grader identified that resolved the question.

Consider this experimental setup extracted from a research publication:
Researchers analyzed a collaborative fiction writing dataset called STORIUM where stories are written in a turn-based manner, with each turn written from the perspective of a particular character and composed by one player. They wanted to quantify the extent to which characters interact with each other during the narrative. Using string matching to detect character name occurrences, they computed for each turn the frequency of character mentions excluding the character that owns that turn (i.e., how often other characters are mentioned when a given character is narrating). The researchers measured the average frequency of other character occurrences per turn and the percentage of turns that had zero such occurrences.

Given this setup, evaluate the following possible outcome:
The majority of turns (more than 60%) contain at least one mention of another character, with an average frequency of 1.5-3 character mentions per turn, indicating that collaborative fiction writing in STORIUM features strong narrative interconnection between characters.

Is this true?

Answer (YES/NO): NO